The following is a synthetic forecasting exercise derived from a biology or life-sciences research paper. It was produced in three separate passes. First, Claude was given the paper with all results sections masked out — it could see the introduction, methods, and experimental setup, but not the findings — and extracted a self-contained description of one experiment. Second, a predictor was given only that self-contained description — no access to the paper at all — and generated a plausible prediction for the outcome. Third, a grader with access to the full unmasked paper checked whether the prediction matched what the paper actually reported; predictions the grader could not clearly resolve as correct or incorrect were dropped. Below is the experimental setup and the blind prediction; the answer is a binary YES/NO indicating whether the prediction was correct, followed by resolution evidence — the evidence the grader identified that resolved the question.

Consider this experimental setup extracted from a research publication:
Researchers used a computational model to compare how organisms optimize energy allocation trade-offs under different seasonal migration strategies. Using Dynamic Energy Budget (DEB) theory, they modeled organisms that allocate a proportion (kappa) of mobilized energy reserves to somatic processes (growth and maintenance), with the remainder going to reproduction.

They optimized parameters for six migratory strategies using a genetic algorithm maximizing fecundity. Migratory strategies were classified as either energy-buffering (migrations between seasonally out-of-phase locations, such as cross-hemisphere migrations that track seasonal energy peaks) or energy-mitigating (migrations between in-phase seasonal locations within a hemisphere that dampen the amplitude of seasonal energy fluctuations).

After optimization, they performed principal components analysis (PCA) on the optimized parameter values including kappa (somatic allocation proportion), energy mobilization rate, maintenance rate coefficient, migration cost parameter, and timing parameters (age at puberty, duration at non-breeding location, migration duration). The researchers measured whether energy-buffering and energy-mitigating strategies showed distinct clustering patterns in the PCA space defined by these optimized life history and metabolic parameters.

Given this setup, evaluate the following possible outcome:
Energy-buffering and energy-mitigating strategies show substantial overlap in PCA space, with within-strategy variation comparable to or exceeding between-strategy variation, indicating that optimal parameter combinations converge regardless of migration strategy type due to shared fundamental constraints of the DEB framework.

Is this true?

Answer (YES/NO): NO